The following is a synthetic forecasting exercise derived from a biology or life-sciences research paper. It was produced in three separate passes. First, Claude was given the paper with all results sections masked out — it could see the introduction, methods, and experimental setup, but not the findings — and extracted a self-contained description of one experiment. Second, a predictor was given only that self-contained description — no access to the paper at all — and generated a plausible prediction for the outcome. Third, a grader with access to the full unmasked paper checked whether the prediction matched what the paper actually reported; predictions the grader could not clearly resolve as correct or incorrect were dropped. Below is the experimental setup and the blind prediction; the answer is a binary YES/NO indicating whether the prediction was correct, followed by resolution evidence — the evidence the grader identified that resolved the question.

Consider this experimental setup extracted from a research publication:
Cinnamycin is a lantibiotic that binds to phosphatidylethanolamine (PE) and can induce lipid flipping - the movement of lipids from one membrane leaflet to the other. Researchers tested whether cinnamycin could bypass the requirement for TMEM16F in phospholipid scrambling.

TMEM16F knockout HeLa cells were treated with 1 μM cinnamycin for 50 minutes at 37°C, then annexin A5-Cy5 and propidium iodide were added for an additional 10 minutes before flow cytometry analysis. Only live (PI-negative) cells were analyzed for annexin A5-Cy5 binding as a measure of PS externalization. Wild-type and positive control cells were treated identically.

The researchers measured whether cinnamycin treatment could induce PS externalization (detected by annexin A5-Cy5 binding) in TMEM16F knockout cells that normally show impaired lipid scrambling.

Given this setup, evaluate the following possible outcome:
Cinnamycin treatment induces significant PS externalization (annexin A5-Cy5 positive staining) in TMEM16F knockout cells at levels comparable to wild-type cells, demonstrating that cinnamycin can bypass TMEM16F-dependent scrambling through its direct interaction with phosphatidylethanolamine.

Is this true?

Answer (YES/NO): YES